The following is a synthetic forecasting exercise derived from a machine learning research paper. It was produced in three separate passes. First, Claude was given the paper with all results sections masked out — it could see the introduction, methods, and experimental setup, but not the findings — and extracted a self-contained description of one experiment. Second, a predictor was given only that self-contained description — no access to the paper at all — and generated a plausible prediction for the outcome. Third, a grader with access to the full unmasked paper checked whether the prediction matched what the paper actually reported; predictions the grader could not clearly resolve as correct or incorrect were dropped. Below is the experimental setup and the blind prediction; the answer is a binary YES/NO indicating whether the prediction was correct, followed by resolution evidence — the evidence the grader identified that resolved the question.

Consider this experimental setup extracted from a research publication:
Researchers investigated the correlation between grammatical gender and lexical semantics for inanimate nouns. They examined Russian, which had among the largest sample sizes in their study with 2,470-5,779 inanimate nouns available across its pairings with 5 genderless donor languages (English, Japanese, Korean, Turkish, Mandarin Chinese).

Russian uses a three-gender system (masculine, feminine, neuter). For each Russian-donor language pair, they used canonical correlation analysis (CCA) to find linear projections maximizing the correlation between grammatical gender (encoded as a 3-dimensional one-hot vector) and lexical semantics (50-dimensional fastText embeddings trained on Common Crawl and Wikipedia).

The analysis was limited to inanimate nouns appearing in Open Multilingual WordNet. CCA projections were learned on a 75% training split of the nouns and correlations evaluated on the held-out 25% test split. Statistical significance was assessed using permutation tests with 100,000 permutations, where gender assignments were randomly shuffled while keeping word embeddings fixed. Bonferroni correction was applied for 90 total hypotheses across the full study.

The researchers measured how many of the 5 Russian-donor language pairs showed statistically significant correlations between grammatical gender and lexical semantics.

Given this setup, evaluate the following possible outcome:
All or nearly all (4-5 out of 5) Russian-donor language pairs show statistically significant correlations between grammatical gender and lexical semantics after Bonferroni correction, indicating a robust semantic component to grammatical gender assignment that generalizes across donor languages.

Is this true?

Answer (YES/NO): YES